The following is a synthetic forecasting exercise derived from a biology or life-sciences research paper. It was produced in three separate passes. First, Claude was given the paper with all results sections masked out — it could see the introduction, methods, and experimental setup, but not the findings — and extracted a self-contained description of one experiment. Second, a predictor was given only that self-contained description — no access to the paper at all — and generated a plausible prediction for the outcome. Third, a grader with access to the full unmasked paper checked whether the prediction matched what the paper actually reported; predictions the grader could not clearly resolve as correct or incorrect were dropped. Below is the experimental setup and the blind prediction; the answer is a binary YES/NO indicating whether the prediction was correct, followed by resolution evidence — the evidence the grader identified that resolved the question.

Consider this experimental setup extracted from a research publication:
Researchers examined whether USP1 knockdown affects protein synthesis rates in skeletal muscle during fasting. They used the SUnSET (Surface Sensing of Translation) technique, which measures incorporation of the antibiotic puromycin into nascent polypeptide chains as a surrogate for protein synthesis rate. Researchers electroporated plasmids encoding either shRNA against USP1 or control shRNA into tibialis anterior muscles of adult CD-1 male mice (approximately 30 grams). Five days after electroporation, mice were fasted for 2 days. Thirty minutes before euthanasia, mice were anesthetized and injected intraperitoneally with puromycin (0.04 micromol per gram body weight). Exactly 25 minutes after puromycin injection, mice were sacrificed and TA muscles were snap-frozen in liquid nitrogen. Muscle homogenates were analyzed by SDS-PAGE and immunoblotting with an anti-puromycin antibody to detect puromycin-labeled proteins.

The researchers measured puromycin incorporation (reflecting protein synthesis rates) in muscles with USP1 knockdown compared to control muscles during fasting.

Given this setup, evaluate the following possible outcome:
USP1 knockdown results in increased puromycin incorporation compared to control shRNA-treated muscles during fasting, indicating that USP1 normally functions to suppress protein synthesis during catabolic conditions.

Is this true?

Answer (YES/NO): NO